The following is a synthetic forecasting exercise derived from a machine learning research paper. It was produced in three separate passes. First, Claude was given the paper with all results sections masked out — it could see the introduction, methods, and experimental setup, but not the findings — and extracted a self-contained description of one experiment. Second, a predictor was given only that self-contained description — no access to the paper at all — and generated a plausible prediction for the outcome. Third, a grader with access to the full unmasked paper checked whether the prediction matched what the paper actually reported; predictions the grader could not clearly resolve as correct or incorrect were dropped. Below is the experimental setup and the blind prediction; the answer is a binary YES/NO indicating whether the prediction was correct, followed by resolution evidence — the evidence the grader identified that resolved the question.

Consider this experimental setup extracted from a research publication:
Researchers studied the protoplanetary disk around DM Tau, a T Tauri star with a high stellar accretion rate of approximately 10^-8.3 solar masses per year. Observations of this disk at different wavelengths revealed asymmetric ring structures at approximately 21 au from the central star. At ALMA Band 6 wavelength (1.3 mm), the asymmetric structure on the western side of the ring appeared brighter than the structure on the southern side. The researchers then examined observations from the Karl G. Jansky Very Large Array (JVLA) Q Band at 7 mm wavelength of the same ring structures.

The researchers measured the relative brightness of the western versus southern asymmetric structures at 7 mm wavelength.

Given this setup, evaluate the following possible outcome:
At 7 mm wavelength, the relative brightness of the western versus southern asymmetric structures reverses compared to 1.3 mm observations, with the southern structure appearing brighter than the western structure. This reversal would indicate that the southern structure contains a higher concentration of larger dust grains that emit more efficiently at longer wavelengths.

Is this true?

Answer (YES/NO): YES